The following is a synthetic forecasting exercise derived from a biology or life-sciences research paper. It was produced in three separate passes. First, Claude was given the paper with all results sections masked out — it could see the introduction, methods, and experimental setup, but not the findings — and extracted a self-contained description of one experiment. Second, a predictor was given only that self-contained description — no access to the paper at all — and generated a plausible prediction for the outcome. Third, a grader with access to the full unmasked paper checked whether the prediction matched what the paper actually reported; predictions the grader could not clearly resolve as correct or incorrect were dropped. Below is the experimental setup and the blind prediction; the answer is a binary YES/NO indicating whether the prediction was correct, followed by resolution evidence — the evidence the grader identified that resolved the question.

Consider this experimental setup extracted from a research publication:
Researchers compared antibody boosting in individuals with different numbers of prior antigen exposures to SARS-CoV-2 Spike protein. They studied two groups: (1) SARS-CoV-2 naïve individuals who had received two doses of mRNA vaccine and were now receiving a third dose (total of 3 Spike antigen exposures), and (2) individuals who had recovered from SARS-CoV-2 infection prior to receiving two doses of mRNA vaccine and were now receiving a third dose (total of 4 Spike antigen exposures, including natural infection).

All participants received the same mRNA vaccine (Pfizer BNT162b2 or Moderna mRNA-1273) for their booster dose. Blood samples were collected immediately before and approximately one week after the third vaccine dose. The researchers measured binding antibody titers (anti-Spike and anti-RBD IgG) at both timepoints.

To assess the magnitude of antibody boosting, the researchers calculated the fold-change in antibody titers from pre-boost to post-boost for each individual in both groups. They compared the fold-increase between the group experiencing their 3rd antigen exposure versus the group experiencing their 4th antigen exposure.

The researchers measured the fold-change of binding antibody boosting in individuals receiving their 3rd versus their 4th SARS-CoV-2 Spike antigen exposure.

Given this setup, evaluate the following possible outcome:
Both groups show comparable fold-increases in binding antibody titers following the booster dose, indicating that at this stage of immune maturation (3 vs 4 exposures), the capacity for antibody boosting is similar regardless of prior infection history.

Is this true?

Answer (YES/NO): NO